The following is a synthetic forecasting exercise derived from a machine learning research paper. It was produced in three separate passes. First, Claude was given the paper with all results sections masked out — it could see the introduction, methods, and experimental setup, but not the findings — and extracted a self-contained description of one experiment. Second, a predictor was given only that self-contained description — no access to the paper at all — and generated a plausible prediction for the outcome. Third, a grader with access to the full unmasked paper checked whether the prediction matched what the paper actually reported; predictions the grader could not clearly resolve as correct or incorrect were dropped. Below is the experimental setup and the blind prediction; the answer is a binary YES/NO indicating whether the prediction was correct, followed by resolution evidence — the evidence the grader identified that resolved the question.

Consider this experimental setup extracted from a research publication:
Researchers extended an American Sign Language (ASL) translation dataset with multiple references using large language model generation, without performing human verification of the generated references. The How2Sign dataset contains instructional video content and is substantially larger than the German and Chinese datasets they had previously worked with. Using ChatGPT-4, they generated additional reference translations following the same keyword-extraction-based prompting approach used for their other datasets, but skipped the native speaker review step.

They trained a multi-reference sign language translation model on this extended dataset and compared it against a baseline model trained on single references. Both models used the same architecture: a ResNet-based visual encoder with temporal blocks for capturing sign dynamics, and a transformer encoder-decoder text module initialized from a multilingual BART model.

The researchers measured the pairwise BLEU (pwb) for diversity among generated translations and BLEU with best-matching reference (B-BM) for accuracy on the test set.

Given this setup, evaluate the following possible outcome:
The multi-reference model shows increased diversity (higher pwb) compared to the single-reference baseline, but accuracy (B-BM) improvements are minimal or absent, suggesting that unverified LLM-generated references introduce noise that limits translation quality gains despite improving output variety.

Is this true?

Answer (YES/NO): NO